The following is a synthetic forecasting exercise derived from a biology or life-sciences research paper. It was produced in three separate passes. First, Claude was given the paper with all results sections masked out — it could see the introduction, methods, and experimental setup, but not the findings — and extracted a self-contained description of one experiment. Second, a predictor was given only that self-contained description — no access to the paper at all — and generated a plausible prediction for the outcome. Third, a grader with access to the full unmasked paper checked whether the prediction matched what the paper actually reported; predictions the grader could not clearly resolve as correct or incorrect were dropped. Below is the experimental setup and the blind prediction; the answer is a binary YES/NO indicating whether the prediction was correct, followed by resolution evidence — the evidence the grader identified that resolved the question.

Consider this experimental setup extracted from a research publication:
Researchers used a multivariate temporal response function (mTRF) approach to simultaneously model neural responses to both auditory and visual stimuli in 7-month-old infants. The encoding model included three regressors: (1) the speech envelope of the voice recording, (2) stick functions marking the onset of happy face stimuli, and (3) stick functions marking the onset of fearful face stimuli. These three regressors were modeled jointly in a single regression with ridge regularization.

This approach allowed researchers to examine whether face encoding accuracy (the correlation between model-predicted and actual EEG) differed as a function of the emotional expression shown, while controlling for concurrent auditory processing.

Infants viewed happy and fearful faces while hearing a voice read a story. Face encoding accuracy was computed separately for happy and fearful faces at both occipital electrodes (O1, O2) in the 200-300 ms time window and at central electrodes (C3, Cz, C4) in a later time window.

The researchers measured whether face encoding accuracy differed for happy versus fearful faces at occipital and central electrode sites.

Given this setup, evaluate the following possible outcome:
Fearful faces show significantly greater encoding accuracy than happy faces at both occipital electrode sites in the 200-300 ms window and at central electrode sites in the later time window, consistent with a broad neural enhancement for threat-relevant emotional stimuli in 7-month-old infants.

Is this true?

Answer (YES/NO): NO